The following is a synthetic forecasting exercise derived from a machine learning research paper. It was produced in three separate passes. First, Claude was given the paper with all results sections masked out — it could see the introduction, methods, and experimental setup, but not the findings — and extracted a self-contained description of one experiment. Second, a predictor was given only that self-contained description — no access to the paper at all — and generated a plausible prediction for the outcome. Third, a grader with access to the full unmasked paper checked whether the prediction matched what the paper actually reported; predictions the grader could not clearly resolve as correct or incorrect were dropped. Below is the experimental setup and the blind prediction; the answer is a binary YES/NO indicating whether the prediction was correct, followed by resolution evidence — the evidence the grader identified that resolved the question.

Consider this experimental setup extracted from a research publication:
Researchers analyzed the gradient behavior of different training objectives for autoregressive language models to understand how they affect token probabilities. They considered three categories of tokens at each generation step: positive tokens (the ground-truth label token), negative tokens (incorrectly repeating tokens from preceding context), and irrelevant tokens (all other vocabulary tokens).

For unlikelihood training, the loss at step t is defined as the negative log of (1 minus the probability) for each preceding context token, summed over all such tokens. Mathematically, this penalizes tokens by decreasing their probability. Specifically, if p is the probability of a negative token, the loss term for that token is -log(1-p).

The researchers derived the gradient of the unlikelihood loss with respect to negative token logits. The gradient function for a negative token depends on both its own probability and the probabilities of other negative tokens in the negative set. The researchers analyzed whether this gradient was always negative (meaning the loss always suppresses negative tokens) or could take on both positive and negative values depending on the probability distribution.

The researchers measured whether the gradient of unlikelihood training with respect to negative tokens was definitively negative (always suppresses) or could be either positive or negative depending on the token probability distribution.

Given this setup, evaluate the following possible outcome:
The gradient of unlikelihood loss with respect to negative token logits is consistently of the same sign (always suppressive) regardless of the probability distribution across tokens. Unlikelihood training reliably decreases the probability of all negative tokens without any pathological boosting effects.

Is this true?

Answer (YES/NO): NO